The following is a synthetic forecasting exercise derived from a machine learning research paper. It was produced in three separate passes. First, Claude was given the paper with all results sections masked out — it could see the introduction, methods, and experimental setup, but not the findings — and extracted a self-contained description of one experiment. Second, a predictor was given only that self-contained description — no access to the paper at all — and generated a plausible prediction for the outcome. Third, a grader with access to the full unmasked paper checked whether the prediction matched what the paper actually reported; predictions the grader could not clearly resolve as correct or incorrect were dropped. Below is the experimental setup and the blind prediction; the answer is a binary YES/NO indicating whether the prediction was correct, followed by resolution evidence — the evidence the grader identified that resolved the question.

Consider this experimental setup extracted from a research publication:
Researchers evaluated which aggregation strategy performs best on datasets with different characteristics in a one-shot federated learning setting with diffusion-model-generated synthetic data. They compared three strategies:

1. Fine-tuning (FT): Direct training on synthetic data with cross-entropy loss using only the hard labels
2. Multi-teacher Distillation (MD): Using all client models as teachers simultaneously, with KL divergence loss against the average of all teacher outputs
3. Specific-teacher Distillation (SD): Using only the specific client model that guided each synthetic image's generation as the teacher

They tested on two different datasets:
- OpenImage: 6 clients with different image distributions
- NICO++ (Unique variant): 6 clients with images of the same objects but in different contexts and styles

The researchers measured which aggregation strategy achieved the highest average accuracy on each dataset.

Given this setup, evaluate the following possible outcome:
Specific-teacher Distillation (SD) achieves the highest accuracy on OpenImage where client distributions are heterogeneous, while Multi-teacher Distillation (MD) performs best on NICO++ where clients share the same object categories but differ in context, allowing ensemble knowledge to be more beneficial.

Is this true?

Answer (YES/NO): NO